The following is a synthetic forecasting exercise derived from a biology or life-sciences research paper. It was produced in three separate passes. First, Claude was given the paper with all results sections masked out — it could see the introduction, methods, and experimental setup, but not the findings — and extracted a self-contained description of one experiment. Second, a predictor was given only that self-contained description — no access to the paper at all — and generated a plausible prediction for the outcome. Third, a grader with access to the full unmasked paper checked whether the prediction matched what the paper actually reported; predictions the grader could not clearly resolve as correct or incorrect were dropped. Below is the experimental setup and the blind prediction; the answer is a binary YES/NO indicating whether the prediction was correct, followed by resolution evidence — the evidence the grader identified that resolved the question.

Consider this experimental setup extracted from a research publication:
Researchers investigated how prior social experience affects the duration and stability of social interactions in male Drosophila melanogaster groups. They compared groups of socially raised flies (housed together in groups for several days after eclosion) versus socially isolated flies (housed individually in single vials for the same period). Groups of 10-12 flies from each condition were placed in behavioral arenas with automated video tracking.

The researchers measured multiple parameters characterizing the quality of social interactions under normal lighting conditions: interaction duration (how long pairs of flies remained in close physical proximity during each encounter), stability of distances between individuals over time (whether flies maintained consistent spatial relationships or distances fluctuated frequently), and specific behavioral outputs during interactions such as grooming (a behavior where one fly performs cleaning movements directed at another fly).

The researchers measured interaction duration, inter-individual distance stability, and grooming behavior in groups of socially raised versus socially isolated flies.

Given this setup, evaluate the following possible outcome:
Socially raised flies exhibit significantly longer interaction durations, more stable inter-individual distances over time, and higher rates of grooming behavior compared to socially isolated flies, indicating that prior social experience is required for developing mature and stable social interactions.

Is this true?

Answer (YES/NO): NO